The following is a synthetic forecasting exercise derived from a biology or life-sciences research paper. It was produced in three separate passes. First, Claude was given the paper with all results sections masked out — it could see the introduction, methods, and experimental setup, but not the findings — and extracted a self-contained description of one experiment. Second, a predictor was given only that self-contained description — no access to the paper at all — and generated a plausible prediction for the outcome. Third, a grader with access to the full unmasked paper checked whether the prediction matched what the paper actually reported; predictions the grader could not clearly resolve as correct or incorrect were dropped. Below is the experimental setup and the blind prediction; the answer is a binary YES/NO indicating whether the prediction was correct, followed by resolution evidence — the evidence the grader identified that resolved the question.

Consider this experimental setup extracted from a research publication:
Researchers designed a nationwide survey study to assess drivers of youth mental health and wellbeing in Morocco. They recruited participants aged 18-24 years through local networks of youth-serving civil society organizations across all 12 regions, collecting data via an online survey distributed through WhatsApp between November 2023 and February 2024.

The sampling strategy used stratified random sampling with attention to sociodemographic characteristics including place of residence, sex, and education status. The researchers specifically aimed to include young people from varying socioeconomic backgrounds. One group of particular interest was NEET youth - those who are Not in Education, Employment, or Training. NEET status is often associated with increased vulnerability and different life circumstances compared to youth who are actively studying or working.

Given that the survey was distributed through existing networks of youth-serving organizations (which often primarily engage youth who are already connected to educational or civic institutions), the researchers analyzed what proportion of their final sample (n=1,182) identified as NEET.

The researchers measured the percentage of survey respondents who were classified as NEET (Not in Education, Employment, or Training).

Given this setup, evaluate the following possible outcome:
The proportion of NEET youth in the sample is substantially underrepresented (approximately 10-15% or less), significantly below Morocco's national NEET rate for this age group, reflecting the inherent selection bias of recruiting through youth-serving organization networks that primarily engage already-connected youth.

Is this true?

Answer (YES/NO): NO